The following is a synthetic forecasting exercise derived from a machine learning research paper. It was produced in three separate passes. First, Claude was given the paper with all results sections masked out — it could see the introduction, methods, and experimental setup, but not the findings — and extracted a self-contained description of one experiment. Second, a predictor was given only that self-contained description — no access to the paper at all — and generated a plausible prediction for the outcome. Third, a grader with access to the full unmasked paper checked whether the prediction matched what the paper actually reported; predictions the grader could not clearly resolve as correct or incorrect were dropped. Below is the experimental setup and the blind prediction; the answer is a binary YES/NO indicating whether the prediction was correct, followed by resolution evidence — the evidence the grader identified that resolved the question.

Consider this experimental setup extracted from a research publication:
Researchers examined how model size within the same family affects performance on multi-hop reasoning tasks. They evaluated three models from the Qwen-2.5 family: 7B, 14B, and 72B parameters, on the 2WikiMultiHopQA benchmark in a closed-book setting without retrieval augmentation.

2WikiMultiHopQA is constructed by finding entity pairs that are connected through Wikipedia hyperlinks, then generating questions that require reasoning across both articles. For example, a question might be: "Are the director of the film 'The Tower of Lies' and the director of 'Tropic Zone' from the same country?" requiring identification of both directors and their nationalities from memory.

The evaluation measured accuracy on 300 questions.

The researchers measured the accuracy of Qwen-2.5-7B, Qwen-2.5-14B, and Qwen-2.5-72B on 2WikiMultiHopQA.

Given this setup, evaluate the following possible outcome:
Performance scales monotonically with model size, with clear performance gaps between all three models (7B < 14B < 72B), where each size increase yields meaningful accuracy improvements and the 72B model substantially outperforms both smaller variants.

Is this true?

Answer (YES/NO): NO